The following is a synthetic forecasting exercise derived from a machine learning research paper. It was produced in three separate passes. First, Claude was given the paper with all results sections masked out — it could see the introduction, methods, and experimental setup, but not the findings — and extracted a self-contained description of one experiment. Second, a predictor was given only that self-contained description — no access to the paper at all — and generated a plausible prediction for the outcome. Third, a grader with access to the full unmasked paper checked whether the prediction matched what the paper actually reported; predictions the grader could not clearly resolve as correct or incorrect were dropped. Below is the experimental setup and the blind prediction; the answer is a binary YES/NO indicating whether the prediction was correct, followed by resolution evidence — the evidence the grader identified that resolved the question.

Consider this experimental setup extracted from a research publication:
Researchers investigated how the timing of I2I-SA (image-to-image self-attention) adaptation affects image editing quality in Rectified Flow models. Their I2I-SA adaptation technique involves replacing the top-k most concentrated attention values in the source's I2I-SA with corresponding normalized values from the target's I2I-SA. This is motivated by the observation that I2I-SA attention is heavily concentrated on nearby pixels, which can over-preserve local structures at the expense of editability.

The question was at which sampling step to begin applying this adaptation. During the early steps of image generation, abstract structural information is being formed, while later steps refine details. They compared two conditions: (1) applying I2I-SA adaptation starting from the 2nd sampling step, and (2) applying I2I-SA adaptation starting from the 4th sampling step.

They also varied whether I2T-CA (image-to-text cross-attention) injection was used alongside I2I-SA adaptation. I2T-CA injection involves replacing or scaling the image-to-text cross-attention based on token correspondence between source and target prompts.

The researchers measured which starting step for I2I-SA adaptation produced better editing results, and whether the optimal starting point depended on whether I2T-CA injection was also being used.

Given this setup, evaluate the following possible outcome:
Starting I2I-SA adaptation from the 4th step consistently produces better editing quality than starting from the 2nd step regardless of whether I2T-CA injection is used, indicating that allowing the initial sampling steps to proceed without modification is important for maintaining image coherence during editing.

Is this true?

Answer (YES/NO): NO